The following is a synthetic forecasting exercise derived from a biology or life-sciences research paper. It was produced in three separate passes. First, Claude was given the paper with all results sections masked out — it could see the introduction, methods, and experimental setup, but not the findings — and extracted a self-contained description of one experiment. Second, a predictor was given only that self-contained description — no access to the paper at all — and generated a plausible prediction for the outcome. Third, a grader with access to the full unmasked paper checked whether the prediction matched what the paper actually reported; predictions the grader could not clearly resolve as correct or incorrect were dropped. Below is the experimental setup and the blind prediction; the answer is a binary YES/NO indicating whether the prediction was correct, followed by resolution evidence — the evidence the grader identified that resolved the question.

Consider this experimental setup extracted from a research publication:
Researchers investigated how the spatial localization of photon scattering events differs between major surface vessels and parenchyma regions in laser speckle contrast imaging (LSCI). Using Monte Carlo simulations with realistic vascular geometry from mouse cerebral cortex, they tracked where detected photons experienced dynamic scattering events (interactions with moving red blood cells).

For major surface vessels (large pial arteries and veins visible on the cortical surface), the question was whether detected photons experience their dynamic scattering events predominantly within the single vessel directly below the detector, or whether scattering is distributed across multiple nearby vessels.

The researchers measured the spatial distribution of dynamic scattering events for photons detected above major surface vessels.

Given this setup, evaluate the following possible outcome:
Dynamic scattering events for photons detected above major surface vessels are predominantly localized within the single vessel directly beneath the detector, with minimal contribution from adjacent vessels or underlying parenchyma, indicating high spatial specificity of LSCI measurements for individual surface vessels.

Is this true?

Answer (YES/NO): YES